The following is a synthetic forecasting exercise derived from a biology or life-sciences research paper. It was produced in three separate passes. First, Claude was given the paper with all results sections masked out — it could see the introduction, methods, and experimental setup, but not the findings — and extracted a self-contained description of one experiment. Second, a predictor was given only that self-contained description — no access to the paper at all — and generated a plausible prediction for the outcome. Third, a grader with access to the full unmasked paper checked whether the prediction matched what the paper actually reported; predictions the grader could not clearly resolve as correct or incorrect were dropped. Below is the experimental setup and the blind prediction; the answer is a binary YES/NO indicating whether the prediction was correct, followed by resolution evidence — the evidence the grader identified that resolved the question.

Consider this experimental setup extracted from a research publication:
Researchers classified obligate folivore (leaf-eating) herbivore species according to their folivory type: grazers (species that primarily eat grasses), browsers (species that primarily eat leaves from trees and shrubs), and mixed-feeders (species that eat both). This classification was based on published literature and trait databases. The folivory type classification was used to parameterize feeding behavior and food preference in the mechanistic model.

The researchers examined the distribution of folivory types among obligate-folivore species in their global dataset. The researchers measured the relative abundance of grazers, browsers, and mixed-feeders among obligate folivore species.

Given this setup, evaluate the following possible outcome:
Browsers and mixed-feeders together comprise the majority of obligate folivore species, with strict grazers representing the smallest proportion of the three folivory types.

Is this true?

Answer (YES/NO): NO